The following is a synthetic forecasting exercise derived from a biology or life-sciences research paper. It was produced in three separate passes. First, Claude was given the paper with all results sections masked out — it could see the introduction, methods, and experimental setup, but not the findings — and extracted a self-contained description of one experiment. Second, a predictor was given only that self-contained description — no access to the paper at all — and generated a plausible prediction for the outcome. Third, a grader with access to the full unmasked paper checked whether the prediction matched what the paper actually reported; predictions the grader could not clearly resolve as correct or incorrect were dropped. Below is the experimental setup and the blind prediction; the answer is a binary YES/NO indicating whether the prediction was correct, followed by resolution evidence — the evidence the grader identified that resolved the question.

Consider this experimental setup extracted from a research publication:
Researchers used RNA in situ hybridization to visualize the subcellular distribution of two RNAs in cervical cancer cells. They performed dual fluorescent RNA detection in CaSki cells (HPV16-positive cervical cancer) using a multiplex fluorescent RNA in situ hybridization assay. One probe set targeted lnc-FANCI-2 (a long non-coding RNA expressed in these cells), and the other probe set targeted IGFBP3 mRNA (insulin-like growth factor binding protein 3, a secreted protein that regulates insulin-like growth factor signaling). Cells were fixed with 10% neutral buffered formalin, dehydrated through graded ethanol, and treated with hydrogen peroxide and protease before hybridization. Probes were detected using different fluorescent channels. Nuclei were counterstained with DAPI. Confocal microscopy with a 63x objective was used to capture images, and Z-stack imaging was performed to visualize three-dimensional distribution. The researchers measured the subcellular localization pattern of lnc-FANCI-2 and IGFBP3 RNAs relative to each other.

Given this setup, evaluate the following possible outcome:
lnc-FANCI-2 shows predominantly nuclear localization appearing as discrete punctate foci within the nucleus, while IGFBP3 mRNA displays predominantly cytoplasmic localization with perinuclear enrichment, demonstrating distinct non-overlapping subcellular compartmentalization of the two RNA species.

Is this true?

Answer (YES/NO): NO